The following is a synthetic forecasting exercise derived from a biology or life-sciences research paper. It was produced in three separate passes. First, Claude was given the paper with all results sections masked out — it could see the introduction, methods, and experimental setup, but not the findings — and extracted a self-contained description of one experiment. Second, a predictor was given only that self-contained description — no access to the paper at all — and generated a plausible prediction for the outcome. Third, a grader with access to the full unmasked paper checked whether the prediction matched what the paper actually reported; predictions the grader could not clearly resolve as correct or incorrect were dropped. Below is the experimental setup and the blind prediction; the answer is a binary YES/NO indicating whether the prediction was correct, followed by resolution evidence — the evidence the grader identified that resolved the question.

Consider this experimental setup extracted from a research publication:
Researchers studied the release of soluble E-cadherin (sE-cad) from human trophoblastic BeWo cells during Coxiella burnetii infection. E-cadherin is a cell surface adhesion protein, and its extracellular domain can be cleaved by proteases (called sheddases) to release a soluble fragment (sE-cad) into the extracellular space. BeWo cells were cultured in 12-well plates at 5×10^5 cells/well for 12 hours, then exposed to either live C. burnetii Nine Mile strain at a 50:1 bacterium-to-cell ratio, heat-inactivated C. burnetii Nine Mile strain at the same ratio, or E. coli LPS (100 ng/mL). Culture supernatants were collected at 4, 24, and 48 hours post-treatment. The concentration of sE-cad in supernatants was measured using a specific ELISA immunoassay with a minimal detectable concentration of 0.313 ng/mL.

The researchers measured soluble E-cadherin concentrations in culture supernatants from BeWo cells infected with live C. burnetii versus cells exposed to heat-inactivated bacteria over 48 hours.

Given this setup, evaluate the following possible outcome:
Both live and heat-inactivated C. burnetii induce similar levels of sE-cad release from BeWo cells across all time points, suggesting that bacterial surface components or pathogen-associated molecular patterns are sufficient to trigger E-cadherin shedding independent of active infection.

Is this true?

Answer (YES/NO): NO